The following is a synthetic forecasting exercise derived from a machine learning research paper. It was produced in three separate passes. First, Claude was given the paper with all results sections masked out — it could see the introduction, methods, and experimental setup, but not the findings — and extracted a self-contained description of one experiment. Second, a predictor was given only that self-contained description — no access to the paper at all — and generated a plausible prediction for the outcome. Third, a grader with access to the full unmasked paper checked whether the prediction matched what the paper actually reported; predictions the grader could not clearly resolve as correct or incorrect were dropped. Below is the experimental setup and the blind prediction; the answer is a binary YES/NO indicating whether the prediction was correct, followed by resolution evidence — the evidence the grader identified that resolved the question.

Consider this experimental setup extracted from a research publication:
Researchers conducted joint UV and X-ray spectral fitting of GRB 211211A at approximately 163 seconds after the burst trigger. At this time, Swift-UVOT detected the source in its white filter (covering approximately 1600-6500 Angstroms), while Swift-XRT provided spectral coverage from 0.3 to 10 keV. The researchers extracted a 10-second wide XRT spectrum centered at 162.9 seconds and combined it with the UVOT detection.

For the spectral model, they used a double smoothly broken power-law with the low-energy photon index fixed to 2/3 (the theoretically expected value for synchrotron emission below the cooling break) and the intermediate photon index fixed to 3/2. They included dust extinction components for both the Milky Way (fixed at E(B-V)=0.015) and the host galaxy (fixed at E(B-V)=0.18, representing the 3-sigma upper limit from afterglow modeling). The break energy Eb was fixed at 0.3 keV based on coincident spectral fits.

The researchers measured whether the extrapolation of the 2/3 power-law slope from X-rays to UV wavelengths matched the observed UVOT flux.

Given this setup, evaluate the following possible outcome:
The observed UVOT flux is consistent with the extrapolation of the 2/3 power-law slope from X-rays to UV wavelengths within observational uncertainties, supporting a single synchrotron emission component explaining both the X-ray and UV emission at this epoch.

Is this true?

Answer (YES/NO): NO